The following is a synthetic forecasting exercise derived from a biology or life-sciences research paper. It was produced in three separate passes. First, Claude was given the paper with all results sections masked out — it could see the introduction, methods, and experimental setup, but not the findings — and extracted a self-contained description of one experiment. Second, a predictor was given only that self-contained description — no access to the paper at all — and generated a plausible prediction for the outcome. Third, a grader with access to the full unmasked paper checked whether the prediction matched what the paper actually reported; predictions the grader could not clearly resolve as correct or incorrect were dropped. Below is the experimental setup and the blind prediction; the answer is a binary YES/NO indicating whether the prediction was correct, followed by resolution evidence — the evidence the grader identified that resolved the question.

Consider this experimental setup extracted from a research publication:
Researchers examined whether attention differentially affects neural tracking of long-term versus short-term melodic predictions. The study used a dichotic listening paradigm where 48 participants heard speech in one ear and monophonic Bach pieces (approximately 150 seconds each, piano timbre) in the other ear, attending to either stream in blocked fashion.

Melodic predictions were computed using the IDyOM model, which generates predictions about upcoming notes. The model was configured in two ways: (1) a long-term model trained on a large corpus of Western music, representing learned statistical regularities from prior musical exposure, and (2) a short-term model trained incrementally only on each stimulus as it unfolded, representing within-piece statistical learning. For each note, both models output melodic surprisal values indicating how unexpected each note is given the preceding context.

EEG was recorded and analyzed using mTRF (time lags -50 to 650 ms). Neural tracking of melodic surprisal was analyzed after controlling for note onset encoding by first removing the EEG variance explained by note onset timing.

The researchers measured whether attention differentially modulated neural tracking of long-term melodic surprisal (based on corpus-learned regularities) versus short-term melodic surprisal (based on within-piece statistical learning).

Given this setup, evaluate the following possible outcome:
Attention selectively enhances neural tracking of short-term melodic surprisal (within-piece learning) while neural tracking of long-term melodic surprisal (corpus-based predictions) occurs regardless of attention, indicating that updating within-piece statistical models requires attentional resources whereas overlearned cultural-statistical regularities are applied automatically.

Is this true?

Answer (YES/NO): YES